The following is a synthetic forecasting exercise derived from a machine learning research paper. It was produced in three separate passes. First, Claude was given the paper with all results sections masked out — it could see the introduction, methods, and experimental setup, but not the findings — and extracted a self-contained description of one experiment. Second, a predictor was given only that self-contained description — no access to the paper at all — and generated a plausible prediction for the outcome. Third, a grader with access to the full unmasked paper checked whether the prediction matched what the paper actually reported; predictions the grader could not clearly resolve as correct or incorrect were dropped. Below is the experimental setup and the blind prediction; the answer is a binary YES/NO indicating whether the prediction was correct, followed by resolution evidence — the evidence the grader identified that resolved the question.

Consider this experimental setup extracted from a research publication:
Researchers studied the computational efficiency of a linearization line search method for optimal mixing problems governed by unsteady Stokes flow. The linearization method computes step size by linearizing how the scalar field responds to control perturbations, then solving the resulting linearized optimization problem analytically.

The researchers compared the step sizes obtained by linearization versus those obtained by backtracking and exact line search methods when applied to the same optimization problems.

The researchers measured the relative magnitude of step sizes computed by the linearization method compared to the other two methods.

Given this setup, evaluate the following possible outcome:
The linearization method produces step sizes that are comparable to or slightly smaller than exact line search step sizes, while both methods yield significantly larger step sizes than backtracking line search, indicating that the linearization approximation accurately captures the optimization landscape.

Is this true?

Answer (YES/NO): NO